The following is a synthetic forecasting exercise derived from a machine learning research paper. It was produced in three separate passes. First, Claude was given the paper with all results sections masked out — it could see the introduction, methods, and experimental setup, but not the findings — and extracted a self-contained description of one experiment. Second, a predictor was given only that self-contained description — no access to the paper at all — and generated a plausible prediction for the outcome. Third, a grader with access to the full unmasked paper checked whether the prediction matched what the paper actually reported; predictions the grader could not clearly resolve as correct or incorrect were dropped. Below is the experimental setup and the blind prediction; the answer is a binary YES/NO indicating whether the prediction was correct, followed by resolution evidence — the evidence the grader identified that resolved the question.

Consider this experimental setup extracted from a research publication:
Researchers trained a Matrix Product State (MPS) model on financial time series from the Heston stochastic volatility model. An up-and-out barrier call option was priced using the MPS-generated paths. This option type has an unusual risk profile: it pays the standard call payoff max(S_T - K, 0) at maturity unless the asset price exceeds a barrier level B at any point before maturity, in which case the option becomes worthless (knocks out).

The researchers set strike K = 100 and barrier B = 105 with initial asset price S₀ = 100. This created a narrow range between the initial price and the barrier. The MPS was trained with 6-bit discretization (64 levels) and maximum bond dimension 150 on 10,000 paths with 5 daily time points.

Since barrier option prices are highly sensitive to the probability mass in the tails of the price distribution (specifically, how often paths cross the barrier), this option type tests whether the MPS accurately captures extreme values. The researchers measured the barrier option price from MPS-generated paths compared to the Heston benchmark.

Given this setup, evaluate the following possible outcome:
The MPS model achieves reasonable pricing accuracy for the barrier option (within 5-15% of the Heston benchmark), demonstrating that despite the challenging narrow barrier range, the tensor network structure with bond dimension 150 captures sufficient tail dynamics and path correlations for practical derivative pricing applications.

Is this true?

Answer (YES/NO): NO